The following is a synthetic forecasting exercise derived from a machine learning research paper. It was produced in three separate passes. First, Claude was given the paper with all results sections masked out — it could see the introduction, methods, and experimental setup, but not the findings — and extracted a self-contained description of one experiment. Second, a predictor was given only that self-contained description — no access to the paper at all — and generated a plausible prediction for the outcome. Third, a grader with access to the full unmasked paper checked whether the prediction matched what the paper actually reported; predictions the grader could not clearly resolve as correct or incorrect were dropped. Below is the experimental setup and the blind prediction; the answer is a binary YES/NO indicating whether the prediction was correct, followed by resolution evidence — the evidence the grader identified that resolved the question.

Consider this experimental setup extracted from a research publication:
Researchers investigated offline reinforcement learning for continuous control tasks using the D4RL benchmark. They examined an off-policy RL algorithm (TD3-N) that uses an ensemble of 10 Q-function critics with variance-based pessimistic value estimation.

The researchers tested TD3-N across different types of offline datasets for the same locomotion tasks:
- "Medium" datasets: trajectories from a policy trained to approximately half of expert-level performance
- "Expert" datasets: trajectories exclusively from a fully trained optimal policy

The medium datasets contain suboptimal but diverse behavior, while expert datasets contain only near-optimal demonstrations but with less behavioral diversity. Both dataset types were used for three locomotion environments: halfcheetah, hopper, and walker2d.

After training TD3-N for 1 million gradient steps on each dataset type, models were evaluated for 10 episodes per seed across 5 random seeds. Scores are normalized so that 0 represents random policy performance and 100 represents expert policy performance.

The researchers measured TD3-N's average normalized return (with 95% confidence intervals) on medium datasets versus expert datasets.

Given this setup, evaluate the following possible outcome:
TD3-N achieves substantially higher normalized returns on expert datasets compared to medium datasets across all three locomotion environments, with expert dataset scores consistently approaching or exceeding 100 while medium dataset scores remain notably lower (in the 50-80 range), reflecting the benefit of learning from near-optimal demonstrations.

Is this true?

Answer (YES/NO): NO